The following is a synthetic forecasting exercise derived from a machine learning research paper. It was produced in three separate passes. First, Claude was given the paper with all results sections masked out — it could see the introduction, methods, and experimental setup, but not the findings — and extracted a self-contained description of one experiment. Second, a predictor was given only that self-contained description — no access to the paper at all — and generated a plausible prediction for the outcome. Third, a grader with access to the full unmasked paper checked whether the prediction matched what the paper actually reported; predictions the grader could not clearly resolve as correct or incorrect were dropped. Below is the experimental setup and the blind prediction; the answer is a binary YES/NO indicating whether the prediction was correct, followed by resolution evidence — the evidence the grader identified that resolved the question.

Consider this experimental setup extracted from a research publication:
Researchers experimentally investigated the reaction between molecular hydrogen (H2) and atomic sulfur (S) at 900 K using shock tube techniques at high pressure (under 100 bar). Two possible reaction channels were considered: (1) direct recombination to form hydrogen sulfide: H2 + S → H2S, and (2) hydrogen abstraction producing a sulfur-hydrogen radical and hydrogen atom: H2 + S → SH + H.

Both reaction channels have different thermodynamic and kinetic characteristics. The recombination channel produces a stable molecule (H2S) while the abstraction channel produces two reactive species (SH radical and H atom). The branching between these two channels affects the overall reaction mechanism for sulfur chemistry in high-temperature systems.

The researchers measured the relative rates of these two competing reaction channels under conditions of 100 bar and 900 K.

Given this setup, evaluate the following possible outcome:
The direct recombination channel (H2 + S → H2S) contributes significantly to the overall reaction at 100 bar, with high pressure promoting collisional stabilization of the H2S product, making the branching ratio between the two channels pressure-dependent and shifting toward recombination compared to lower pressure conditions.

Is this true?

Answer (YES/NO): NO